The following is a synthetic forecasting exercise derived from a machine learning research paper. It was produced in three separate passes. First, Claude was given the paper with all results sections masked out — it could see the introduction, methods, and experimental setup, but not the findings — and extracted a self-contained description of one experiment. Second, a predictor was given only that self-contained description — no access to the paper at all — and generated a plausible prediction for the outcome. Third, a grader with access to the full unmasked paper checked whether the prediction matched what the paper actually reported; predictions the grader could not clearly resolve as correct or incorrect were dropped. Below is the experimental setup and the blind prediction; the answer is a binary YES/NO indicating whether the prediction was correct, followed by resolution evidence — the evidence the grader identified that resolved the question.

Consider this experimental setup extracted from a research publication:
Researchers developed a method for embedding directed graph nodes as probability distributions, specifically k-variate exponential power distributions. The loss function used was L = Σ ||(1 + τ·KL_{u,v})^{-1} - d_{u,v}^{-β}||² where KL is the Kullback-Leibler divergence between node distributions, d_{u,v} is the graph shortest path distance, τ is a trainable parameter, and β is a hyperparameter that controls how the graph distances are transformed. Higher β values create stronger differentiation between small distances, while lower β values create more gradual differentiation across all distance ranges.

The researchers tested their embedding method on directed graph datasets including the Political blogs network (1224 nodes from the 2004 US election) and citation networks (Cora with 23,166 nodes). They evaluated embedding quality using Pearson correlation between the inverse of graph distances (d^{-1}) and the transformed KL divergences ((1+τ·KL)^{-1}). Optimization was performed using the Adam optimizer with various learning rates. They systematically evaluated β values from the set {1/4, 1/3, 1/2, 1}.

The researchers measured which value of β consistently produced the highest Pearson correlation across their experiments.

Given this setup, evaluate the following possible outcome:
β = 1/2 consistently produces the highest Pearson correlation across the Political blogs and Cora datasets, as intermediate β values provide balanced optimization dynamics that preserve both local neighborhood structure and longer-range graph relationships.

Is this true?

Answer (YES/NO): YES